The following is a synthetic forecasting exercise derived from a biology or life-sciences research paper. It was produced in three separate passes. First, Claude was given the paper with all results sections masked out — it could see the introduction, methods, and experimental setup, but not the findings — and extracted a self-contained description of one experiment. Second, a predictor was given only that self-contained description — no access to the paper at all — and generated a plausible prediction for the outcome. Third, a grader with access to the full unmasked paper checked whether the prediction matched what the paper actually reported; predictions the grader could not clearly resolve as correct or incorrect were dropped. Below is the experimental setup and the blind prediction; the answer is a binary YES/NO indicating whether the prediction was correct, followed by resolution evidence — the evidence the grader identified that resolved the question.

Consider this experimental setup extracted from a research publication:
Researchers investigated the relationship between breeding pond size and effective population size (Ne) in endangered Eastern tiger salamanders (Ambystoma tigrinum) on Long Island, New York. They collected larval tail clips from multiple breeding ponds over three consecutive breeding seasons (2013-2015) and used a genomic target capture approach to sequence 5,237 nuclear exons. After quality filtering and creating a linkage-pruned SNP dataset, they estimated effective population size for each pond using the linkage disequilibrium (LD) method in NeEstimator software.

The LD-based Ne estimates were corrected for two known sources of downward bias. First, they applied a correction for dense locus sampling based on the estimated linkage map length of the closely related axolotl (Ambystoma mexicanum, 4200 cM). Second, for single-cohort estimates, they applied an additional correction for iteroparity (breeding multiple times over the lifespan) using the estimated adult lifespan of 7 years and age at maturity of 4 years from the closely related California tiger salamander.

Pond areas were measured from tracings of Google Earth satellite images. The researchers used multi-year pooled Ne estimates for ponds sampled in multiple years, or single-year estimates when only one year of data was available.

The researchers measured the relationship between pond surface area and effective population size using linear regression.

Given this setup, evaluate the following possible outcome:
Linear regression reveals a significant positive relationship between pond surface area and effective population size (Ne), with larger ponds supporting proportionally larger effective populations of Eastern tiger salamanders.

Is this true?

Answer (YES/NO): YES